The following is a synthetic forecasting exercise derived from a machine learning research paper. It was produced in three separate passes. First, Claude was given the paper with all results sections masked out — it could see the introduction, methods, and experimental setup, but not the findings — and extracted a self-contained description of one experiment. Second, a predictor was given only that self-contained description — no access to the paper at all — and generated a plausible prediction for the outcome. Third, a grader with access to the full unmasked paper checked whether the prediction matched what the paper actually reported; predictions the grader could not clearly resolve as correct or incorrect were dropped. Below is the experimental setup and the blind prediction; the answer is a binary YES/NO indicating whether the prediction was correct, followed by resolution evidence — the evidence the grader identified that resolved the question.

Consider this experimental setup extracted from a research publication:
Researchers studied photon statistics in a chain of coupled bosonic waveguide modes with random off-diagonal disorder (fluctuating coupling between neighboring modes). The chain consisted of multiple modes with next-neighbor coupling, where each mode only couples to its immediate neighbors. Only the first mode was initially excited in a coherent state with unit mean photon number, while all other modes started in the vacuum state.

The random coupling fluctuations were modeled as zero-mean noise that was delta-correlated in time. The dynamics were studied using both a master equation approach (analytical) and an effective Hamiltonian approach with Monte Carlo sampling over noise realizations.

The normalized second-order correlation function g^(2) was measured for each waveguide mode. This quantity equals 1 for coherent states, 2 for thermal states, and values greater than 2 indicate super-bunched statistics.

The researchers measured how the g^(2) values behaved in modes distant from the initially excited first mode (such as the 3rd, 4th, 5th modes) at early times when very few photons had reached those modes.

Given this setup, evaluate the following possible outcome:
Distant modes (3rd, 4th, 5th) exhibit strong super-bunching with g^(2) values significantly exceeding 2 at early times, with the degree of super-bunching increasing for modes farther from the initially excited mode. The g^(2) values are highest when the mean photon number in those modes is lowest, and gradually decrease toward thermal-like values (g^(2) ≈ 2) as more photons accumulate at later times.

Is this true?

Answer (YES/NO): YES